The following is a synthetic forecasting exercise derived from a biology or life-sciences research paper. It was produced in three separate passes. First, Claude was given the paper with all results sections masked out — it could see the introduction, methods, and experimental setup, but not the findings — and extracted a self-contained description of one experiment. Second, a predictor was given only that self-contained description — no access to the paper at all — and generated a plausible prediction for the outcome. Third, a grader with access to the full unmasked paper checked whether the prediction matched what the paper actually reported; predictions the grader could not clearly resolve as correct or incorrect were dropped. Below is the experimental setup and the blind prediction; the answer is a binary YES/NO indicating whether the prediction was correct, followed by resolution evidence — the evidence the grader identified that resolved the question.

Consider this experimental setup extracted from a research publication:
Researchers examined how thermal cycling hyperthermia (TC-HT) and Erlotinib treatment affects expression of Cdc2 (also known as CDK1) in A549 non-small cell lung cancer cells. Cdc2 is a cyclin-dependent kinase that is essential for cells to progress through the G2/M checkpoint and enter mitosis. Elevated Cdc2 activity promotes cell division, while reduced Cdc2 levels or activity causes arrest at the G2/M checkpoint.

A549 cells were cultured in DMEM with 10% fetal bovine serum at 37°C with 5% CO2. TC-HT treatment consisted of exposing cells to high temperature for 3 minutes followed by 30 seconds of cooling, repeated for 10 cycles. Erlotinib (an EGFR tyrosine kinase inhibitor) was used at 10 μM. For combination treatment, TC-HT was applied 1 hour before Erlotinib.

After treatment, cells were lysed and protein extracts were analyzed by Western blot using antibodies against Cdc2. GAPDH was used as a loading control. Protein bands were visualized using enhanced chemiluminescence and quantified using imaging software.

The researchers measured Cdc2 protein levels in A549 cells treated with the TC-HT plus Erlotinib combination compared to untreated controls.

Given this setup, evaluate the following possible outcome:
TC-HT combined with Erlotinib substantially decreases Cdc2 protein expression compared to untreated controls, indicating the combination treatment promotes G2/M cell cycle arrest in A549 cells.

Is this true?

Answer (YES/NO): YES